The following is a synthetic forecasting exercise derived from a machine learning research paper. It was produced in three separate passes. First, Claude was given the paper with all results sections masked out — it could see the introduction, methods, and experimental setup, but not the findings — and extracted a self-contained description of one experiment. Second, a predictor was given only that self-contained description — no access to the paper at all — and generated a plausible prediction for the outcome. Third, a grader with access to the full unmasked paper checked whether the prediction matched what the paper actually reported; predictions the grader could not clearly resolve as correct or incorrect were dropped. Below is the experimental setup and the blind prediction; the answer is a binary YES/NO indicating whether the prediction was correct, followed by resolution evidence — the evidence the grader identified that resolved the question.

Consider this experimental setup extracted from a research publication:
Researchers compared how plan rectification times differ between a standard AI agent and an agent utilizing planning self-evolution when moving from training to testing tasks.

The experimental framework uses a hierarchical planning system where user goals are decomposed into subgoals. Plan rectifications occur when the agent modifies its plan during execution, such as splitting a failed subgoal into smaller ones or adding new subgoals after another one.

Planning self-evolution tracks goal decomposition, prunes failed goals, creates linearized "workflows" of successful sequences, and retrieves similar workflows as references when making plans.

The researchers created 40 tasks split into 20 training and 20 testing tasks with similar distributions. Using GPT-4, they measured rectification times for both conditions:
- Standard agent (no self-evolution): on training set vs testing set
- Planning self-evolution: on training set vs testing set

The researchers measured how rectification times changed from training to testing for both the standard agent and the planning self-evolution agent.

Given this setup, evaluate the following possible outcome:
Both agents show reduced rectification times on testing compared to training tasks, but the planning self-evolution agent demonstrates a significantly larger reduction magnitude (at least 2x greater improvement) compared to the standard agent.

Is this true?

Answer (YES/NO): NO